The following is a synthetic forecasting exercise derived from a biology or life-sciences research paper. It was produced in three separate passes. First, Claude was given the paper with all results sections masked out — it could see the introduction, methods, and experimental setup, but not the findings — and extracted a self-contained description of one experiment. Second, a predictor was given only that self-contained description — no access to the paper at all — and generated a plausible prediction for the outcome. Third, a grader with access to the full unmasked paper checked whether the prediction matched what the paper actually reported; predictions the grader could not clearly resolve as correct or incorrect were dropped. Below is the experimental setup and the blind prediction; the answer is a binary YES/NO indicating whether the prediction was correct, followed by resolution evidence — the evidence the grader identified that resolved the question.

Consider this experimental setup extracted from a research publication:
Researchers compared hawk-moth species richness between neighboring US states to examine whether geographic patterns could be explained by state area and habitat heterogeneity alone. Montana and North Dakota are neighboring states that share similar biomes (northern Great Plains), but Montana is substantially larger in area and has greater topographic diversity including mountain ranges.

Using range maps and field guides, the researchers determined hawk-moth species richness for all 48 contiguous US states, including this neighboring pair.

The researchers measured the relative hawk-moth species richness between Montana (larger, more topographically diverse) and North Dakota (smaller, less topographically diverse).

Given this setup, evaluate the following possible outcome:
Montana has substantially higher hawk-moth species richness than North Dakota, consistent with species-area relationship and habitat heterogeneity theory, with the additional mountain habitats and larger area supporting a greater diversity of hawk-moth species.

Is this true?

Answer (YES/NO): NO